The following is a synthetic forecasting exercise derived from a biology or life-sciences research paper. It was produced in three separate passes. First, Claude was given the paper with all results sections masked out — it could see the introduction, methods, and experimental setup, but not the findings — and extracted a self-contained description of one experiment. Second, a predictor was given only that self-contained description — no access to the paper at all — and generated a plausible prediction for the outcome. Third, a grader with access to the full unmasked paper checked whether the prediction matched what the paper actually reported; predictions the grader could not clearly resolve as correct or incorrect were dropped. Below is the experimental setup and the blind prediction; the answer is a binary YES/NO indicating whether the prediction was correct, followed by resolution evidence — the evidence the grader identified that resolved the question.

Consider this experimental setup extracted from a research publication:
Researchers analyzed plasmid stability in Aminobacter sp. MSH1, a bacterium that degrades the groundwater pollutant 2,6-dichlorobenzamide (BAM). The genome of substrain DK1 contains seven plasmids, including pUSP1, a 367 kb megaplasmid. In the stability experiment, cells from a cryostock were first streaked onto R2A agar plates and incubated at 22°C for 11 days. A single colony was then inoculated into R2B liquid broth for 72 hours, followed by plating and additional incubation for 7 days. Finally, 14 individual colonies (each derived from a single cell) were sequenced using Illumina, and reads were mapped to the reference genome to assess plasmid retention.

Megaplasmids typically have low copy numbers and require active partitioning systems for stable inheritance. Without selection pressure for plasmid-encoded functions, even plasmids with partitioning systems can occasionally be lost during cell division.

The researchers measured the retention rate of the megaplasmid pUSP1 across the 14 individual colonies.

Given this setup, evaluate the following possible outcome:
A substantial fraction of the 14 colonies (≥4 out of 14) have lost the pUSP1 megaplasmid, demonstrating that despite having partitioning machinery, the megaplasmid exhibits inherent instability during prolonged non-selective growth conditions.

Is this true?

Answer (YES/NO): NO